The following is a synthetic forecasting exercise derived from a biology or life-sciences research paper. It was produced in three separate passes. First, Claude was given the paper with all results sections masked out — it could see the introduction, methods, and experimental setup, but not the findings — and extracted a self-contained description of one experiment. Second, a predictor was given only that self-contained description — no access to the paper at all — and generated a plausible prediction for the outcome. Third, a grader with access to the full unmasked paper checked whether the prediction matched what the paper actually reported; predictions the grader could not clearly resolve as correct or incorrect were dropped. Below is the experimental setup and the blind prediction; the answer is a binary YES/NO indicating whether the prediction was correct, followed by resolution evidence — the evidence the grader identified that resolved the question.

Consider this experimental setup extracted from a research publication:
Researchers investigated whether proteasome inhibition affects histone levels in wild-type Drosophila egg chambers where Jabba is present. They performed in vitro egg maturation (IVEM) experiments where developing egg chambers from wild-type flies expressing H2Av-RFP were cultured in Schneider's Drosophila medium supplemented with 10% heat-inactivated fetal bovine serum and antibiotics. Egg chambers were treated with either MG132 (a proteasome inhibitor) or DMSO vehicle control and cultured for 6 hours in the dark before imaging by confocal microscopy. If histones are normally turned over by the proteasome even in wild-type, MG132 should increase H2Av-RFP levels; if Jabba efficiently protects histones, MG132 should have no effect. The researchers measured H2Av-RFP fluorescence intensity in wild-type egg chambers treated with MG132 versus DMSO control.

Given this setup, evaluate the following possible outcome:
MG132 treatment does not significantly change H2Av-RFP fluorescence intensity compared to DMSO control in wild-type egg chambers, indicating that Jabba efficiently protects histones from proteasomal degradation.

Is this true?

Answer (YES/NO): YES